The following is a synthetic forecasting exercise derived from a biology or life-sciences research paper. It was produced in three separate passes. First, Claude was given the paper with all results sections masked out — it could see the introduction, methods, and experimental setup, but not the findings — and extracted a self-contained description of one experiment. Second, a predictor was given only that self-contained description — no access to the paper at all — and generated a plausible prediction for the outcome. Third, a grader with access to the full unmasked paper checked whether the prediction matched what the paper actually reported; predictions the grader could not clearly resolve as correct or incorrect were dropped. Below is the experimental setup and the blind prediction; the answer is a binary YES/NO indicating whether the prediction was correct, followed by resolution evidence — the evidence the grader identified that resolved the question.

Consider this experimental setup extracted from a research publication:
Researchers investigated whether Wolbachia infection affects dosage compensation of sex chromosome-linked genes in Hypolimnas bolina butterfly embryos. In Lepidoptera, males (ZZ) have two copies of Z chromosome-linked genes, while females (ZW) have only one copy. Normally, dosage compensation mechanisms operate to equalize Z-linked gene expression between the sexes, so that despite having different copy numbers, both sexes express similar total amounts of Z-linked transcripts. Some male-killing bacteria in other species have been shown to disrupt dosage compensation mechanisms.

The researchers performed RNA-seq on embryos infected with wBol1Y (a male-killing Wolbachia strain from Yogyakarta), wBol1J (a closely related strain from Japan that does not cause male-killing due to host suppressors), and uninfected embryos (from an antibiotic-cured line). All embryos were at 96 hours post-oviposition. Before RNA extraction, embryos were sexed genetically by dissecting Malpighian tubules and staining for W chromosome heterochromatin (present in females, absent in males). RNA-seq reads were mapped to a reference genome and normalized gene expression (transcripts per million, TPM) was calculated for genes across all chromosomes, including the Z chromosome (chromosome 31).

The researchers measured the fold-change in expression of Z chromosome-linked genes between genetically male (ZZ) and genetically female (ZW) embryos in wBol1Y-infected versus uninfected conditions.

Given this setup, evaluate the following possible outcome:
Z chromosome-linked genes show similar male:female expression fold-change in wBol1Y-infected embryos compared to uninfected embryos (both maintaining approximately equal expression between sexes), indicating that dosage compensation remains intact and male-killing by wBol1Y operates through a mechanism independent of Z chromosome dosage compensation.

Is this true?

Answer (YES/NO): NO